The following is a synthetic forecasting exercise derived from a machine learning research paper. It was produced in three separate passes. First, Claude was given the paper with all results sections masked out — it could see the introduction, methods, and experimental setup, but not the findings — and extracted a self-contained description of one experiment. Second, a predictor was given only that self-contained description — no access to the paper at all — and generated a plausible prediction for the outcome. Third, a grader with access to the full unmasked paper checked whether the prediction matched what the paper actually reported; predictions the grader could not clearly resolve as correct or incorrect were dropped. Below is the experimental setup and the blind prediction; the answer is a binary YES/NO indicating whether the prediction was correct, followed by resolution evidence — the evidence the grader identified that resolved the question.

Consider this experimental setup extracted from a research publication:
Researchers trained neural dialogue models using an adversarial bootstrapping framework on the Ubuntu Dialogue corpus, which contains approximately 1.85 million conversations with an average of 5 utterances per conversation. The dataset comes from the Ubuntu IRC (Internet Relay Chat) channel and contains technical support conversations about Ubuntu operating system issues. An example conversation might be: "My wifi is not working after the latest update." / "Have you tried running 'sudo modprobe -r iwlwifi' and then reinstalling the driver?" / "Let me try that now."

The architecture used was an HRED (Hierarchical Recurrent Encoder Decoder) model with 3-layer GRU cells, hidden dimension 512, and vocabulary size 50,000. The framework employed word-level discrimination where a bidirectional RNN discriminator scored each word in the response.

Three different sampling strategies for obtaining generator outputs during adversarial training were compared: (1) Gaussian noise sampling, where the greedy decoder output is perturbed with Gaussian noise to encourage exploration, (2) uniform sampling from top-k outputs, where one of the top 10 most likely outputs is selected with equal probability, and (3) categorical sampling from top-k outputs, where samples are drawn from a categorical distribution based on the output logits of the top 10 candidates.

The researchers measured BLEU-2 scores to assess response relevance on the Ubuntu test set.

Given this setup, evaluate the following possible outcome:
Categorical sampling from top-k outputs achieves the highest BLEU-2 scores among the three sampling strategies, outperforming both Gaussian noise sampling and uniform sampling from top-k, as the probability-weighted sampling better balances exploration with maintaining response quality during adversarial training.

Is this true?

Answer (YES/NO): YES